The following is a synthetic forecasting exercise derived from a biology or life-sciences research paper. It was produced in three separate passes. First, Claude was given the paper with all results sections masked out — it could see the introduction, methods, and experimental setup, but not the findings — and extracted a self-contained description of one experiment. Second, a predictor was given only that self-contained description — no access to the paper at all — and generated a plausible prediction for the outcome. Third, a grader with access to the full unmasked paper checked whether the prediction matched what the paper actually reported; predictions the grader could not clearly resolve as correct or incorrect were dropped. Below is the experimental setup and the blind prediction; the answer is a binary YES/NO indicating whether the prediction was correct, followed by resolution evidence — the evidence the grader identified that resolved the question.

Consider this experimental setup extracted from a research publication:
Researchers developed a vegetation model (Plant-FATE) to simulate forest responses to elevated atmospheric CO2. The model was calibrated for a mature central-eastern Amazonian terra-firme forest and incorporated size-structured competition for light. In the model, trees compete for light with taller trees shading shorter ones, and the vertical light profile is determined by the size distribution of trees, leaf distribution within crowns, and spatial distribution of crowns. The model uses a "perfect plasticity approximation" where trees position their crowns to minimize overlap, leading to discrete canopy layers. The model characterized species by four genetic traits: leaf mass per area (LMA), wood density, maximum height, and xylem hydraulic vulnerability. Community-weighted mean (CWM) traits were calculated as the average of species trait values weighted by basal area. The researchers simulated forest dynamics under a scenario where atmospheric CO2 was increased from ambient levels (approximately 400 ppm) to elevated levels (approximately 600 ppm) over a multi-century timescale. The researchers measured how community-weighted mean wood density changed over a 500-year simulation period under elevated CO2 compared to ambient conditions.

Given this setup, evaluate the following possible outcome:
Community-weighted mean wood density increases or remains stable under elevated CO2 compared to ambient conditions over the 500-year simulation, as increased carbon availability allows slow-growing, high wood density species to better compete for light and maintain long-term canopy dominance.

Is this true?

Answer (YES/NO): NO